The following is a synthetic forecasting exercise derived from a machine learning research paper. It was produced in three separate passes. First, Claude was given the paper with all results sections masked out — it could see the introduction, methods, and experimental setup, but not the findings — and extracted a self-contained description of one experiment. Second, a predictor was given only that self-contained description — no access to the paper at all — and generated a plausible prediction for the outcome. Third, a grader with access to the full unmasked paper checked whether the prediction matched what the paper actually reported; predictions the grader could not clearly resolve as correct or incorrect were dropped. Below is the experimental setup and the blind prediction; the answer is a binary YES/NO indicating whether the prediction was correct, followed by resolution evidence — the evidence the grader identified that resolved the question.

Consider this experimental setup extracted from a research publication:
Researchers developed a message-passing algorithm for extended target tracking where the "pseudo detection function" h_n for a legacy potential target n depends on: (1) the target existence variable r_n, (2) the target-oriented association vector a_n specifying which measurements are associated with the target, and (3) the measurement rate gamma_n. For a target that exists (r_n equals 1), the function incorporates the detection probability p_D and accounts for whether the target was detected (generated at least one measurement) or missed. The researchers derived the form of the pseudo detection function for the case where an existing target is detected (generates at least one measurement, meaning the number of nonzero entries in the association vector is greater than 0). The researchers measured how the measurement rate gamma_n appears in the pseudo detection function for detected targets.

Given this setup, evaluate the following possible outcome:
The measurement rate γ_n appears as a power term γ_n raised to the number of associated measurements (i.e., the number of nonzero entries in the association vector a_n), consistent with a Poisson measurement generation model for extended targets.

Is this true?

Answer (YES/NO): YES